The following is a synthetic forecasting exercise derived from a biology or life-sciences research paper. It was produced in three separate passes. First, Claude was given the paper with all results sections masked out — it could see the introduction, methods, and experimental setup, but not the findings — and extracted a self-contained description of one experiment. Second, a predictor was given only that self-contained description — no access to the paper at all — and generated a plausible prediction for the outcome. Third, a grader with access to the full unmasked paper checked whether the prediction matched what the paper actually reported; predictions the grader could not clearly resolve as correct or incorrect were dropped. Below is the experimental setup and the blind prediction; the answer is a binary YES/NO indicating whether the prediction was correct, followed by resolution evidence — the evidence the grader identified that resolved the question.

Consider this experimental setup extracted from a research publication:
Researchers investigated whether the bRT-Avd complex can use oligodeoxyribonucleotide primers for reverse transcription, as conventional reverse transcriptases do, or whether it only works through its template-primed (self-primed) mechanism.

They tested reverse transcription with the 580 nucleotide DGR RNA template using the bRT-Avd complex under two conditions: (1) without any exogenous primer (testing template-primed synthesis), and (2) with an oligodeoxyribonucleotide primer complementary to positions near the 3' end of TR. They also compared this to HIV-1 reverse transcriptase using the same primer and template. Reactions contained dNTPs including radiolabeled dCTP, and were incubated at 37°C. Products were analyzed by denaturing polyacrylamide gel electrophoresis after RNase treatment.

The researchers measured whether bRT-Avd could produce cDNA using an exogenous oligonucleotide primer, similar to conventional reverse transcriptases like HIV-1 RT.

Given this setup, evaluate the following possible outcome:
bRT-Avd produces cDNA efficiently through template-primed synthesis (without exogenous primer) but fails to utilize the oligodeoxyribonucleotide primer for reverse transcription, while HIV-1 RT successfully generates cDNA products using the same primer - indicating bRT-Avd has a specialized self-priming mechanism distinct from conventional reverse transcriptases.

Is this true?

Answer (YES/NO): NO